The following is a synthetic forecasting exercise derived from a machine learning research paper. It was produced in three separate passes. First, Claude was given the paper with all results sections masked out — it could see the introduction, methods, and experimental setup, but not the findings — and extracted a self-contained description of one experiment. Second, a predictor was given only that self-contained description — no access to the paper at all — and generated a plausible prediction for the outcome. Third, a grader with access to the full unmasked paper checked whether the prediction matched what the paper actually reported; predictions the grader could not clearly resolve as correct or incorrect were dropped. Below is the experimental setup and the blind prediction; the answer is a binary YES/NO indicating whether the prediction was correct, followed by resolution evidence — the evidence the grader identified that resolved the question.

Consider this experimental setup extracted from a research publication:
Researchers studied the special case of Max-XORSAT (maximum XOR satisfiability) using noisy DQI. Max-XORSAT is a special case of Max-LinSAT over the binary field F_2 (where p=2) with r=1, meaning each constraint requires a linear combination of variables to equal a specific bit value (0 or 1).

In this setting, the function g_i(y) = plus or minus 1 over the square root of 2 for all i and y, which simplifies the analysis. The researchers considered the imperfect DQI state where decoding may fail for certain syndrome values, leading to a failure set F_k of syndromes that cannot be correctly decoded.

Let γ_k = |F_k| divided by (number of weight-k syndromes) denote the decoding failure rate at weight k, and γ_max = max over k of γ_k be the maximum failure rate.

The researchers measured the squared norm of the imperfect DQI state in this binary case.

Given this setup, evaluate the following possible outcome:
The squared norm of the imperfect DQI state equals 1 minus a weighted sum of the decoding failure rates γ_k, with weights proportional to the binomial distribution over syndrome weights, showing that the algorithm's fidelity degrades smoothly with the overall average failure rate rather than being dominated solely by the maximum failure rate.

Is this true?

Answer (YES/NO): NO